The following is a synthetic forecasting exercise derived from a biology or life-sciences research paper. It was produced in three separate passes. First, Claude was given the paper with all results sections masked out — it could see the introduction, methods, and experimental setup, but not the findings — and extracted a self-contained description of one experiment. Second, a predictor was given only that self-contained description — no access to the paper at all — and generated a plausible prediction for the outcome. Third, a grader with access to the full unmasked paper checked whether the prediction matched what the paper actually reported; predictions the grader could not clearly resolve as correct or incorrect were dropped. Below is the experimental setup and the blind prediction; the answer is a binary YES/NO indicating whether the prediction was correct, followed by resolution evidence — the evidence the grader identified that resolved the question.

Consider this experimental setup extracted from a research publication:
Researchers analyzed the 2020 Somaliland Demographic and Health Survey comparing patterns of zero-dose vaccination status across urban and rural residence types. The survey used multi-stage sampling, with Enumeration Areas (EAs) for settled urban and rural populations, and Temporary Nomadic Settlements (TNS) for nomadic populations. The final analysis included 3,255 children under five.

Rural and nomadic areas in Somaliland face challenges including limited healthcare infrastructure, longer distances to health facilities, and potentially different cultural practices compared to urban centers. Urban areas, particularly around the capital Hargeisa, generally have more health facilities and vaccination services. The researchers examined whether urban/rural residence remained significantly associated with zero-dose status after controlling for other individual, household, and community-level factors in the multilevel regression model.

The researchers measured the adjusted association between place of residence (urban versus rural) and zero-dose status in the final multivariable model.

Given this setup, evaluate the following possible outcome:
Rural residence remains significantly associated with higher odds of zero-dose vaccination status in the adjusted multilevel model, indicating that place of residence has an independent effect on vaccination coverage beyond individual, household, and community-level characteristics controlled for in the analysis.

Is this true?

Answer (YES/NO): NO